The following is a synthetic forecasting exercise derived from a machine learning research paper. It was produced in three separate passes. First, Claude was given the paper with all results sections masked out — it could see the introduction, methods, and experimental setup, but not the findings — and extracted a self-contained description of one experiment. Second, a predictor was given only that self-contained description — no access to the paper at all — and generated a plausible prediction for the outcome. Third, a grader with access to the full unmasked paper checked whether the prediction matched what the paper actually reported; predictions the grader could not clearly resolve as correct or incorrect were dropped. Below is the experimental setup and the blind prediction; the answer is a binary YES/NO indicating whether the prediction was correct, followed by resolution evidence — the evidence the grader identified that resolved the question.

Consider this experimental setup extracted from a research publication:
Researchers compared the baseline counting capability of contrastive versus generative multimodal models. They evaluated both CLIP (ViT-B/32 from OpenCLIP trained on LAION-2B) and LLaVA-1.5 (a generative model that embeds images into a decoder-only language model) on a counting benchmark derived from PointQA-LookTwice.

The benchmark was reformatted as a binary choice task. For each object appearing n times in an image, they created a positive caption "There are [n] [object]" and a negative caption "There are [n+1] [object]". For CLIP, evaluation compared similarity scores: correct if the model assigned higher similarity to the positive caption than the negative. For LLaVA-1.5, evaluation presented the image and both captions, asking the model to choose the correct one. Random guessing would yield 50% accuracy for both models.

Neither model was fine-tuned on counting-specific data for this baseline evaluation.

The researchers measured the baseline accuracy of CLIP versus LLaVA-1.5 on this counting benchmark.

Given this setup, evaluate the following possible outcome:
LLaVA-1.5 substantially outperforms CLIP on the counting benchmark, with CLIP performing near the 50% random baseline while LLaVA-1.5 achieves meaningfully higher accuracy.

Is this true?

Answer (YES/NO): NO